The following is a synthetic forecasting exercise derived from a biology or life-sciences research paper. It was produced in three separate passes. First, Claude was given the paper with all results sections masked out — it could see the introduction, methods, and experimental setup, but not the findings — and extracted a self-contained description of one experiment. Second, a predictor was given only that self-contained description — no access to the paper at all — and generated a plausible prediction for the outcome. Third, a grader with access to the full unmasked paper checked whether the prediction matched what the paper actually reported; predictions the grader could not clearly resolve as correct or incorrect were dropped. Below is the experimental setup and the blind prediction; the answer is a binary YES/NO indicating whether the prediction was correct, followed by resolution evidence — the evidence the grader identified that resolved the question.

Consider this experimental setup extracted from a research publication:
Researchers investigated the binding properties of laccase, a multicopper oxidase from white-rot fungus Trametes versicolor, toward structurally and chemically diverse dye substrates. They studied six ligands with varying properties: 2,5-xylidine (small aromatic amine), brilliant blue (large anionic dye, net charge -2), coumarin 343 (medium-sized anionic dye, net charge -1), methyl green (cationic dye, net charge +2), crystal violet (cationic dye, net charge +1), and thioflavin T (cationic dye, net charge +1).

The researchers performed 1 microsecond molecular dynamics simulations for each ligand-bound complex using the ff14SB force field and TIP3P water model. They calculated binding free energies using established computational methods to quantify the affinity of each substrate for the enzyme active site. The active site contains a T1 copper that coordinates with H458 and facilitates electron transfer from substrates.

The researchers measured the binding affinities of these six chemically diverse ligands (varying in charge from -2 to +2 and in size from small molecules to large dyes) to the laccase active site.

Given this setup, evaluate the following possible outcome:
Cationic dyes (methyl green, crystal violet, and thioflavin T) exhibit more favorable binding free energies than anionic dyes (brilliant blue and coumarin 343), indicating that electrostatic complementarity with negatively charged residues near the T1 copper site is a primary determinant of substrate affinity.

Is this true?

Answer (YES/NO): NO